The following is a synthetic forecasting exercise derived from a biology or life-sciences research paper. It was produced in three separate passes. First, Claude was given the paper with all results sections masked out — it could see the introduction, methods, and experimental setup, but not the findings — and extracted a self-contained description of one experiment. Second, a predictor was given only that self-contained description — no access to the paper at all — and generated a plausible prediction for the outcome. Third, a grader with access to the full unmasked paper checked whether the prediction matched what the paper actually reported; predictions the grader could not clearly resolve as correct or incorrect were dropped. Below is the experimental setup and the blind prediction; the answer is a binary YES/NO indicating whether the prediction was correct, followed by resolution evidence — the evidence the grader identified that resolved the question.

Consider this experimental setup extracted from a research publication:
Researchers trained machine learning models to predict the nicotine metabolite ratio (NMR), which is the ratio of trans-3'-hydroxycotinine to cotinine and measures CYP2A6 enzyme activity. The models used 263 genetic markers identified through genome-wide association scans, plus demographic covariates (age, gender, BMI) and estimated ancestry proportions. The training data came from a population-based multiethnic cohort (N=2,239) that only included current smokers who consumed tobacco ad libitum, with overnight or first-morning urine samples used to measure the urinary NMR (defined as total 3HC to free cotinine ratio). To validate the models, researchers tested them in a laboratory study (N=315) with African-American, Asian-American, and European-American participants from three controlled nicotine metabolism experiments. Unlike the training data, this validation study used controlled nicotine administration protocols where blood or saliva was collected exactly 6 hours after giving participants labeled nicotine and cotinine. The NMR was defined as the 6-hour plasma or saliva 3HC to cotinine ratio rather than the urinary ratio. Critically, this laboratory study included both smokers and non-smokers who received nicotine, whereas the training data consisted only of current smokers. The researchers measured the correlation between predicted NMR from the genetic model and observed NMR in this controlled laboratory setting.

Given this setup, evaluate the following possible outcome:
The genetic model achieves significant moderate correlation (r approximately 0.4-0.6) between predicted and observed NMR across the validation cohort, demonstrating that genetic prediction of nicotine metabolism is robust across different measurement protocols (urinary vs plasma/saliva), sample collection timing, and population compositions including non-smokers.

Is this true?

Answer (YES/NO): YES